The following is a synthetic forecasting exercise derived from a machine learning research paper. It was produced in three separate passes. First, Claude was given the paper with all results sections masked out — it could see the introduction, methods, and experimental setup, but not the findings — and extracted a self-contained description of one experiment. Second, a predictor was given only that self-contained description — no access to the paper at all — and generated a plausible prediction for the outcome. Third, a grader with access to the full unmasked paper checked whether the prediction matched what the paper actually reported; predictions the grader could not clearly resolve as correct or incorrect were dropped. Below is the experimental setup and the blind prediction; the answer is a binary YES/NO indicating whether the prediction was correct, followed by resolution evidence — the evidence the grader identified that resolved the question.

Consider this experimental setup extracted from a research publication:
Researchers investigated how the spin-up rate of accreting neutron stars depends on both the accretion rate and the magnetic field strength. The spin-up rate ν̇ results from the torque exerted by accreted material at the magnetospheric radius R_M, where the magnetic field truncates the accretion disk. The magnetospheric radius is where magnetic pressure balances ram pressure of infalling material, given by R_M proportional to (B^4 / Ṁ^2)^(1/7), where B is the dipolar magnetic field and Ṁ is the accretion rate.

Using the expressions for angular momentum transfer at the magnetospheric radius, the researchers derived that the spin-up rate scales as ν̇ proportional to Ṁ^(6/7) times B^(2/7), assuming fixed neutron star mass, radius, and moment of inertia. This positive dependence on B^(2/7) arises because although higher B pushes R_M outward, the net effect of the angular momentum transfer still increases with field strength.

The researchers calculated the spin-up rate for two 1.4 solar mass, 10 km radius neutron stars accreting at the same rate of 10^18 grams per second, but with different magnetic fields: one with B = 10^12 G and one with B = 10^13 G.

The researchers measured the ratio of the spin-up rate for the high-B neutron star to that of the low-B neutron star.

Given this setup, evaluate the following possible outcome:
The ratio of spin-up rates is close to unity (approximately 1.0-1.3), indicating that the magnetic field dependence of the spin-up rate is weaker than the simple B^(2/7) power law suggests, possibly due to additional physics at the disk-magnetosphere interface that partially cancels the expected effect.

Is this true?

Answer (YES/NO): NO